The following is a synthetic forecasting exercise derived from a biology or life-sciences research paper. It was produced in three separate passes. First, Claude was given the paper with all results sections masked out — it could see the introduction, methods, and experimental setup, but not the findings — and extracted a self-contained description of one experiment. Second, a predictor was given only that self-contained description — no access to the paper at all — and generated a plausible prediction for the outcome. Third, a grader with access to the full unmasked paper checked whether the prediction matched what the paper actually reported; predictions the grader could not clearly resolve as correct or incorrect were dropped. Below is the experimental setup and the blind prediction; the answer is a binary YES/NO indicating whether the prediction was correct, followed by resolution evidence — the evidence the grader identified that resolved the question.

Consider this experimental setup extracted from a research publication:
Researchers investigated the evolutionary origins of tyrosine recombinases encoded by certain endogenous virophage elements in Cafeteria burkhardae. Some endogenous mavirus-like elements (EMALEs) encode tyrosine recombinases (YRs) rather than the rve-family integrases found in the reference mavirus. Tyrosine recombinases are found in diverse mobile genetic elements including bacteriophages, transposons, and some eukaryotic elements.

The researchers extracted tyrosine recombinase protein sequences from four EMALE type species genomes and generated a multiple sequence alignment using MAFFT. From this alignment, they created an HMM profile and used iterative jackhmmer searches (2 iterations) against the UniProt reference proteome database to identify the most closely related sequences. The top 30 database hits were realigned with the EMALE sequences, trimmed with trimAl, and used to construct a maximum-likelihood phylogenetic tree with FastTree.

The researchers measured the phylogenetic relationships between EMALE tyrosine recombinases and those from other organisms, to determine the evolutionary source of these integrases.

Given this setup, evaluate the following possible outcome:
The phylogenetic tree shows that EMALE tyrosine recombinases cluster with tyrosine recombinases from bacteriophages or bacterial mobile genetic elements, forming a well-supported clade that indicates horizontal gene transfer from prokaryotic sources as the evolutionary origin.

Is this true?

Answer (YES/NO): NO